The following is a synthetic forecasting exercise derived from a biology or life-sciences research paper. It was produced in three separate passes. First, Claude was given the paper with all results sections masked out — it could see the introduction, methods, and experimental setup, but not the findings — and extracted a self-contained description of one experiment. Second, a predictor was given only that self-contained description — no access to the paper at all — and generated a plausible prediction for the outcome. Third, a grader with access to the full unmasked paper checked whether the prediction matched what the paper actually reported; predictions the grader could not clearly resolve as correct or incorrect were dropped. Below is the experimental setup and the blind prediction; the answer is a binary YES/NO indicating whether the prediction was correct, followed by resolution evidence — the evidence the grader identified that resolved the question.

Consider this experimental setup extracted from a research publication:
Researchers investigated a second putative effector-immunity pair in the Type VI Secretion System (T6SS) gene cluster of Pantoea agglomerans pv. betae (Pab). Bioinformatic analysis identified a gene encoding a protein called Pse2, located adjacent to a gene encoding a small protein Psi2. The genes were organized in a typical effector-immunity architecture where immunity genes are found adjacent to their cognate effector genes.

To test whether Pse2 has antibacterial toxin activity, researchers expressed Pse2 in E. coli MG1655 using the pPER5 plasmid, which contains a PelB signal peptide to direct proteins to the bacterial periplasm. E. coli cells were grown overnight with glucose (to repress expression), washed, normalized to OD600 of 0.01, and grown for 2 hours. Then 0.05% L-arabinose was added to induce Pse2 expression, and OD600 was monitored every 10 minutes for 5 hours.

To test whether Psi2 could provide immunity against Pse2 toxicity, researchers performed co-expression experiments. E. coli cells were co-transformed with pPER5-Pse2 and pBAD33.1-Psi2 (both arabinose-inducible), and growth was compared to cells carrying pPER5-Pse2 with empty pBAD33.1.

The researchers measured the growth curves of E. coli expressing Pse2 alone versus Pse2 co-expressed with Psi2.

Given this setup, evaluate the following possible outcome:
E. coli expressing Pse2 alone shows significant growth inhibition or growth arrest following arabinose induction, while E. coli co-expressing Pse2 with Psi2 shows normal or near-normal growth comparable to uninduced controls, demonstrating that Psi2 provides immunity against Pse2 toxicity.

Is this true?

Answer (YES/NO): YES